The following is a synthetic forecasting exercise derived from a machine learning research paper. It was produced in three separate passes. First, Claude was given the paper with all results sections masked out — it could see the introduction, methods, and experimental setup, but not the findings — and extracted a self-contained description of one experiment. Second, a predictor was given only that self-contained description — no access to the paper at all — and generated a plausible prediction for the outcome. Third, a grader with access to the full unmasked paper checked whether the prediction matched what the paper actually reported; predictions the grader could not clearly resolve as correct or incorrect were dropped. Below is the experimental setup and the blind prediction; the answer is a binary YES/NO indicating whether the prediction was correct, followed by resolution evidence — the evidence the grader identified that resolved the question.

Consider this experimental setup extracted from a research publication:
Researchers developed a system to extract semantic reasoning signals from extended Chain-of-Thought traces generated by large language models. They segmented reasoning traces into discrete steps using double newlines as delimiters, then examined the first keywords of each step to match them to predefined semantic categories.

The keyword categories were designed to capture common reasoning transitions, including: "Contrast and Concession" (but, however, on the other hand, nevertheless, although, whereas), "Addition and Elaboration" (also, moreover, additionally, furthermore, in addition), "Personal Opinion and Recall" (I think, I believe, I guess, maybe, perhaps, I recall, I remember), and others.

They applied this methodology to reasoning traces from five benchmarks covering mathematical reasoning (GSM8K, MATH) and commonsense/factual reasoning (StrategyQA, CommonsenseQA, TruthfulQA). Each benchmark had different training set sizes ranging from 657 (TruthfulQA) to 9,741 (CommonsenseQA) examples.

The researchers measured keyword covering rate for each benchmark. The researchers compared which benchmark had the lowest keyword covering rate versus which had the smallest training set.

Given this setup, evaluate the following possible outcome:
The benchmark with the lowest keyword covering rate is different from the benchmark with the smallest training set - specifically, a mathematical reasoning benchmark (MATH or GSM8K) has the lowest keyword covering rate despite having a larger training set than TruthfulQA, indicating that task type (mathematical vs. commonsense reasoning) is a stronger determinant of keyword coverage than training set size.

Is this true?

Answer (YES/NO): NO